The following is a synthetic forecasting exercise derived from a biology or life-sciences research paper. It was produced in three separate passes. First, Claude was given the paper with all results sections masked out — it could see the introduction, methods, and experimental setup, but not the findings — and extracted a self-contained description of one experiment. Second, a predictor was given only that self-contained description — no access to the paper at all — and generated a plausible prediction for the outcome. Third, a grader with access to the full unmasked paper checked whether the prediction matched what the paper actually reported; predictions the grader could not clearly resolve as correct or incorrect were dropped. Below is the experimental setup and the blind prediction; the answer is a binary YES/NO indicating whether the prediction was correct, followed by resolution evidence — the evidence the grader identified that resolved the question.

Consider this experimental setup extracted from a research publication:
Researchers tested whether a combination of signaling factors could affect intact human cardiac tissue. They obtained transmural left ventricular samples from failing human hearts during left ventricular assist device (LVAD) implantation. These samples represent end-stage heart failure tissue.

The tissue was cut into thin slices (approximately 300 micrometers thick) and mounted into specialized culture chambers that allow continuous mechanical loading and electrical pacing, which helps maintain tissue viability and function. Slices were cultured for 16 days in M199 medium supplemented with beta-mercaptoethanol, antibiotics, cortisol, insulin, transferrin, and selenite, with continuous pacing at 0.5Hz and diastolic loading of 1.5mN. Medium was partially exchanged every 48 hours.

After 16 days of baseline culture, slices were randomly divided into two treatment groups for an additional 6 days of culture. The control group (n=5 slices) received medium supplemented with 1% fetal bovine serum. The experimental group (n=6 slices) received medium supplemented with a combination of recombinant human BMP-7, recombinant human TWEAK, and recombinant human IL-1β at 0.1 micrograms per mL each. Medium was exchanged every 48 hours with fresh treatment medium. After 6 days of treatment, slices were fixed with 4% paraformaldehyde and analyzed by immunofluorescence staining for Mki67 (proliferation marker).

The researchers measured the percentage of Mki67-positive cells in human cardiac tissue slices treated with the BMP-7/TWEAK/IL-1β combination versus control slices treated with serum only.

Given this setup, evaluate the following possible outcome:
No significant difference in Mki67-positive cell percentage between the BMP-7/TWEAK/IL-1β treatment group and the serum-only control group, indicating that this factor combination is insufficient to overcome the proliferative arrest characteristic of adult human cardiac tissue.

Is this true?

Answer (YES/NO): NO